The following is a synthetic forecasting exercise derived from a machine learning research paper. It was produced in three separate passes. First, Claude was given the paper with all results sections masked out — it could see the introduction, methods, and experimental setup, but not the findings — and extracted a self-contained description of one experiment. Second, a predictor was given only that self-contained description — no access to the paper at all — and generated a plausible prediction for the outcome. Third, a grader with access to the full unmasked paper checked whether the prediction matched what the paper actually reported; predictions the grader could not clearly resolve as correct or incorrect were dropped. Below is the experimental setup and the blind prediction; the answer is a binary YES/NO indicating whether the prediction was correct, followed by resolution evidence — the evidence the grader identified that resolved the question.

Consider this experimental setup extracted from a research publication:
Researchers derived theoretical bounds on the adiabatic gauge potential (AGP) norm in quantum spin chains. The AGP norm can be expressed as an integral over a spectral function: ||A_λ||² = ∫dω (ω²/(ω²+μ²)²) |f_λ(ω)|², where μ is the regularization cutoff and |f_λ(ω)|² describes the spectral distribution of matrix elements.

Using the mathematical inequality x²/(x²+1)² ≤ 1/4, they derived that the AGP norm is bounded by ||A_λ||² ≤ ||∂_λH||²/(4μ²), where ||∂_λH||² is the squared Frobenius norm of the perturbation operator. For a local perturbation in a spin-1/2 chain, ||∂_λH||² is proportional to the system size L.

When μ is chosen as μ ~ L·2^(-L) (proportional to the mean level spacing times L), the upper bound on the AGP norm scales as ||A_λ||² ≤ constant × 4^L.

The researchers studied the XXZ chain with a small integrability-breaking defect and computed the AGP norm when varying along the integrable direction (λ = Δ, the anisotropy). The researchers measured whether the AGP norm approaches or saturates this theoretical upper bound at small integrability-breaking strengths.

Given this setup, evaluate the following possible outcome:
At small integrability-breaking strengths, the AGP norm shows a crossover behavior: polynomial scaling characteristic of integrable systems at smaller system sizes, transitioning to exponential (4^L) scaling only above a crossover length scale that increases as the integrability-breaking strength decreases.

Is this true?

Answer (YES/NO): YES